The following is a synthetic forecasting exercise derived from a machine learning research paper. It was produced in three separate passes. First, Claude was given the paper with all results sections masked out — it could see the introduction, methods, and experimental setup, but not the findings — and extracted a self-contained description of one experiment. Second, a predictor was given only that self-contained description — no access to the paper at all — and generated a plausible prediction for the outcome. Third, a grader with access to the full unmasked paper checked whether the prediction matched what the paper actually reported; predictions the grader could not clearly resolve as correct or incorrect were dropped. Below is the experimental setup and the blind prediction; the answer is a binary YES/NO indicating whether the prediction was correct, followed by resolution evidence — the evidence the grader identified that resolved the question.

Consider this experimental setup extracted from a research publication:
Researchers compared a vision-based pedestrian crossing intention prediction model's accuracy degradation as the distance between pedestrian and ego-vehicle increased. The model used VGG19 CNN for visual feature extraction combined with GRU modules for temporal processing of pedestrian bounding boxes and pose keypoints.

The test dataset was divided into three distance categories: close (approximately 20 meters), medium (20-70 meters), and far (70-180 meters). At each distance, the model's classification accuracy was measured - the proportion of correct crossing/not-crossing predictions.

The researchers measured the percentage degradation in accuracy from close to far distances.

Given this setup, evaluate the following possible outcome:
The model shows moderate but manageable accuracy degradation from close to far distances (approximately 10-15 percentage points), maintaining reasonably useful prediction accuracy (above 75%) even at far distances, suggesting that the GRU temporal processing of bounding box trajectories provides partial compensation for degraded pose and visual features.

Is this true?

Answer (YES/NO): NO